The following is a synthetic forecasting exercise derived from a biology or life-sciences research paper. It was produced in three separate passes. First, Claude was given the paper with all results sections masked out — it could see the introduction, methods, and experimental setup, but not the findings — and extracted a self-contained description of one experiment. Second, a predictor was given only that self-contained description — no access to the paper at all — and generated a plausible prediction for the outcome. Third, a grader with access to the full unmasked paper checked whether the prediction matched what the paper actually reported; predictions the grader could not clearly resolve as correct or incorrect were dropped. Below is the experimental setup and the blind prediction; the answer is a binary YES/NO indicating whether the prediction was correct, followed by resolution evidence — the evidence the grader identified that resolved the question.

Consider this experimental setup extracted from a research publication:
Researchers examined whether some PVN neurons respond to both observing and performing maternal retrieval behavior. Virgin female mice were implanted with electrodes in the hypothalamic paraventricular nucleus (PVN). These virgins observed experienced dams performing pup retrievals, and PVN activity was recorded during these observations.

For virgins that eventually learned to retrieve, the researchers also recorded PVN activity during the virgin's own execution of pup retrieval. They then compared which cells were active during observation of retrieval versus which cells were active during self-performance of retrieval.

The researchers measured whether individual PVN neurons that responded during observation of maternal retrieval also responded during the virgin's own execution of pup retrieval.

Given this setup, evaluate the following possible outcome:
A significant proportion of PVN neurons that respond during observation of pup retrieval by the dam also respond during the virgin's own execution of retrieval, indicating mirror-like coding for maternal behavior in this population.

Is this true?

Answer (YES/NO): YES